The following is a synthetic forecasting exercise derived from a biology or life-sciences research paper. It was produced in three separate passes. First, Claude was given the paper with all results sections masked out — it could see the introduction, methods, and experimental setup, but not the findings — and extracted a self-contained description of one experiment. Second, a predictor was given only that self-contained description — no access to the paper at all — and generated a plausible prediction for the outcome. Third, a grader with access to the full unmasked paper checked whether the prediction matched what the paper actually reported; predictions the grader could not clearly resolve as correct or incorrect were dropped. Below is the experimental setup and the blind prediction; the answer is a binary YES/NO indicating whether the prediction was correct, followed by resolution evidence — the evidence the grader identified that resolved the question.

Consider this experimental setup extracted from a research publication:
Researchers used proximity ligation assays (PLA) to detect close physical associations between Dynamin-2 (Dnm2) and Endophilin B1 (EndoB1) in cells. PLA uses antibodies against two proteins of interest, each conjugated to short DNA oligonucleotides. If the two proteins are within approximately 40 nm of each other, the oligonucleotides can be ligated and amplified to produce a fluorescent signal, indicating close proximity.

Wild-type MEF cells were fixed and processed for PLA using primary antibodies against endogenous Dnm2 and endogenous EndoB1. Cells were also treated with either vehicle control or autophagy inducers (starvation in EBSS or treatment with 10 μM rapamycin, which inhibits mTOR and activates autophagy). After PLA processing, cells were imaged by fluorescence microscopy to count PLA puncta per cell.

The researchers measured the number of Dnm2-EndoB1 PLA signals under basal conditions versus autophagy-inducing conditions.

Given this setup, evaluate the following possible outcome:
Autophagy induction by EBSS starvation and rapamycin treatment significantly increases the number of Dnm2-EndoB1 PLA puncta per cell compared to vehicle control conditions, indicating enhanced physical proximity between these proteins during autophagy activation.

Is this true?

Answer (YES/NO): YES